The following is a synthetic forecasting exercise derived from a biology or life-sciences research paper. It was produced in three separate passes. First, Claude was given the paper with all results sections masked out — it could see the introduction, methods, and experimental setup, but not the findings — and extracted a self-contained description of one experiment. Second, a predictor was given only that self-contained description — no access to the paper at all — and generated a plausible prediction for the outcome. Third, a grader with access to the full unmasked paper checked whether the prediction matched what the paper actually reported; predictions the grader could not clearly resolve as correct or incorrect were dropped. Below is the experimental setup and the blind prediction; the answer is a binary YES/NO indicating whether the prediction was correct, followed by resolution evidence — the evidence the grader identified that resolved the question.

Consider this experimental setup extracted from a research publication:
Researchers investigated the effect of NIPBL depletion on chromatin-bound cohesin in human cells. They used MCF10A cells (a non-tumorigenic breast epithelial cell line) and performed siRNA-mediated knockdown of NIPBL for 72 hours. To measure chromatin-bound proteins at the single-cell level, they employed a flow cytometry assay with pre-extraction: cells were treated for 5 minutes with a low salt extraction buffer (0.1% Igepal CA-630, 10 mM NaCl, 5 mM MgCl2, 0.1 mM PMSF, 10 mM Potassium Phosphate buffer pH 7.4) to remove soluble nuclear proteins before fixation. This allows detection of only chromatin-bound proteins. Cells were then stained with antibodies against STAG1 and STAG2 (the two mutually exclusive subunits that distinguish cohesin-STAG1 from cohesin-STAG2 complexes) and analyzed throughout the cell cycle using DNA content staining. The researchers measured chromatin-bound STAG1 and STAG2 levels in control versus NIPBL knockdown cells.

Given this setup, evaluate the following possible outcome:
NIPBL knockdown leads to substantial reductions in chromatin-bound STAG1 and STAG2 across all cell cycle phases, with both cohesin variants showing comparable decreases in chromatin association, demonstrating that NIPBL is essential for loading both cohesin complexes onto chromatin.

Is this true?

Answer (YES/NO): NO